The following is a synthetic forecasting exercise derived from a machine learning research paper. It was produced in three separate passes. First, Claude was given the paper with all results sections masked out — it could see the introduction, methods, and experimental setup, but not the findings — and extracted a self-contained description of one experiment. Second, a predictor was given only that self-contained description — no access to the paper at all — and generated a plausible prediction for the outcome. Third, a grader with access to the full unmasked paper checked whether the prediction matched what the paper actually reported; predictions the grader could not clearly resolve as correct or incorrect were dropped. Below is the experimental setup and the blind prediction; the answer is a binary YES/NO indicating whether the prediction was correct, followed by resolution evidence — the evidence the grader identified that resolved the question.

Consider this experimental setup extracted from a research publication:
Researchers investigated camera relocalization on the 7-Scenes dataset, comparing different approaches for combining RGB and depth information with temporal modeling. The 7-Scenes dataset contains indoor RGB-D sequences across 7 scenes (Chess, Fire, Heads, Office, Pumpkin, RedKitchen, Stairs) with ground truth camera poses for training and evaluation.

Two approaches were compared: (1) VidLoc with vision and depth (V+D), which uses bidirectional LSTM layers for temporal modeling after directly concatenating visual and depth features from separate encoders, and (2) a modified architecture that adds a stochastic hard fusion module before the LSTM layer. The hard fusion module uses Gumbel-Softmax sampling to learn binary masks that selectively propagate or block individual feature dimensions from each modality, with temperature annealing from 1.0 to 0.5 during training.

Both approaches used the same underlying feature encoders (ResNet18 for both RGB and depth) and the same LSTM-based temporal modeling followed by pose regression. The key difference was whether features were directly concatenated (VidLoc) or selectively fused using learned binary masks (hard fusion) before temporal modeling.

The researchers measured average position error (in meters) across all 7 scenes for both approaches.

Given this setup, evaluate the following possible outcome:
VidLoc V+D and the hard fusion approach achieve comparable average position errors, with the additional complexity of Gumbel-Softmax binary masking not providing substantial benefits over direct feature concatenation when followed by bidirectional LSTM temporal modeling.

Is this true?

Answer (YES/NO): YES